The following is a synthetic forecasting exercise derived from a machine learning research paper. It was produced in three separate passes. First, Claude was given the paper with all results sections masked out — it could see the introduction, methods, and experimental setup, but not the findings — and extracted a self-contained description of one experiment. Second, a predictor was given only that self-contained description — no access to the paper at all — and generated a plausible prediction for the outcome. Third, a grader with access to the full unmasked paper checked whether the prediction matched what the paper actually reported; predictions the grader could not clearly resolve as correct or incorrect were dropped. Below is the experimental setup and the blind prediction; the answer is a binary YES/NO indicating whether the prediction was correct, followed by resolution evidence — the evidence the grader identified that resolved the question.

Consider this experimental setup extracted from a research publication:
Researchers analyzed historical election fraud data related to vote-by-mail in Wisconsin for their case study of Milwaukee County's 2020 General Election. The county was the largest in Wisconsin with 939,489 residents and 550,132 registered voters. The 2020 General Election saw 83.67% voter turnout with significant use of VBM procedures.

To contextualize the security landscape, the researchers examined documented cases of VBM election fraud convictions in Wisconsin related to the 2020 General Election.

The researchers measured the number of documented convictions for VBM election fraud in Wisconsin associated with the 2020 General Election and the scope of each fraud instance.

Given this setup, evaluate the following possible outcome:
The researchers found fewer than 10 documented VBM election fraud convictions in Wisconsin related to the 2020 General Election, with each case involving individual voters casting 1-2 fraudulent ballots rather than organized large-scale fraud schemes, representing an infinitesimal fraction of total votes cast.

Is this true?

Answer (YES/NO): YES